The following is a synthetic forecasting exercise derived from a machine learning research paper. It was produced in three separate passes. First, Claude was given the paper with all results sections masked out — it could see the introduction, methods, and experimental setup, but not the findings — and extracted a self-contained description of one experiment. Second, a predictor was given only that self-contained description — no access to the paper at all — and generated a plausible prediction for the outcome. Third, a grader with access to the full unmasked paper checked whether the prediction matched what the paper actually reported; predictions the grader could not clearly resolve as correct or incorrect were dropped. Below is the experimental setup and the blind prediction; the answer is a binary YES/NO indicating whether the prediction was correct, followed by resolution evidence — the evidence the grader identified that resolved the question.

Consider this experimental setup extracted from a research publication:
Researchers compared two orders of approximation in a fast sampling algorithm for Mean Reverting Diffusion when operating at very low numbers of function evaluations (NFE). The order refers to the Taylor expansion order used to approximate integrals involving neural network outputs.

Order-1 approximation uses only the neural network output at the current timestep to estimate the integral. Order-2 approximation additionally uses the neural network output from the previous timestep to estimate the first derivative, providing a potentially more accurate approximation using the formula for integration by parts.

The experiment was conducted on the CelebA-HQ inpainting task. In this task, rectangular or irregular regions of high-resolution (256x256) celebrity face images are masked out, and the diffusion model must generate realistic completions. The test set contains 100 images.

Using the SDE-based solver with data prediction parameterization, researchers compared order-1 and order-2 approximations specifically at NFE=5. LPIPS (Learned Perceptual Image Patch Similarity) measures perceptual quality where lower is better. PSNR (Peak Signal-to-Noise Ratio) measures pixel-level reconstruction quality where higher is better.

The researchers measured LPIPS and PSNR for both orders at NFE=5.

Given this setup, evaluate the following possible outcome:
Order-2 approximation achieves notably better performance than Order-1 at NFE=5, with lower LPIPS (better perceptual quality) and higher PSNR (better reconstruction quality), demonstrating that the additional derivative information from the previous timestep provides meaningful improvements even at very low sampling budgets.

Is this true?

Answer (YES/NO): NO